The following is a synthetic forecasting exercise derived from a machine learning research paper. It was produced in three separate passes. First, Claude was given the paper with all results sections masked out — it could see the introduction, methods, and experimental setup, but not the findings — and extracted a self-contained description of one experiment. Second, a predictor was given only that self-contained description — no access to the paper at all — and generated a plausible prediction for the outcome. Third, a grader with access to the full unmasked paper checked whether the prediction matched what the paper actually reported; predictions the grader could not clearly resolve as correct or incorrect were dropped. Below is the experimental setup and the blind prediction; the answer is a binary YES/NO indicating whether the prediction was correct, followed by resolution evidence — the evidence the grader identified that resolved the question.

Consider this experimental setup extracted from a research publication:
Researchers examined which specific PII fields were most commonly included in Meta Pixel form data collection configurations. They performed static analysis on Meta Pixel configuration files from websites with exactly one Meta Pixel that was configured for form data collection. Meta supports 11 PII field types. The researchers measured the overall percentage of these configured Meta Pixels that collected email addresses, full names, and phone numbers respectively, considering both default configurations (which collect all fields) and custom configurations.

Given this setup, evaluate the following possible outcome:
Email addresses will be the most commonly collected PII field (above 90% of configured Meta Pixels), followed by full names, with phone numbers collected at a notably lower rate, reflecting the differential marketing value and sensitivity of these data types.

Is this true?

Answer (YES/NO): NO